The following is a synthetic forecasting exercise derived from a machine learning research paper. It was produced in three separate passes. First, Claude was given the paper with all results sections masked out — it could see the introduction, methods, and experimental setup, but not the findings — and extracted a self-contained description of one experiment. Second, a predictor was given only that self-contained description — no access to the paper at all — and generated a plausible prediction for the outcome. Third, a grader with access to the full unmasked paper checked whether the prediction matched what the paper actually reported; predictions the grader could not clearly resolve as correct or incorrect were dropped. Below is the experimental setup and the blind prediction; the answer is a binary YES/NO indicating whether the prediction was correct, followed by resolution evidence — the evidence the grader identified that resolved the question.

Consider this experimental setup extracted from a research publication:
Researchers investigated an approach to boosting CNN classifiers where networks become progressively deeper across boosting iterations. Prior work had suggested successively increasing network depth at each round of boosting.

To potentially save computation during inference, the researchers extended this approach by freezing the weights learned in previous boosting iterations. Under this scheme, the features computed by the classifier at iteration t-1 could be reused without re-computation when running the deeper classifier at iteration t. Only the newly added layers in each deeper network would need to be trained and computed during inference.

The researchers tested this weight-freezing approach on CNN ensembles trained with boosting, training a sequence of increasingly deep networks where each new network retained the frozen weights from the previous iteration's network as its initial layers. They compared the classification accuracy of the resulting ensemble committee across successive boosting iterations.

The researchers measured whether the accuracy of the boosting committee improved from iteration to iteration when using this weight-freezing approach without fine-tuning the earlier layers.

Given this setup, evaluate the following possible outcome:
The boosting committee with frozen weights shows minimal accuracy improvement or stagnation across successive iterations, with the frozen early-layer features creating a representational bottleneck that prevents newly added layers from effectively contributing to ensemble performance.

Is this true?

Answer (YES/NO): YES